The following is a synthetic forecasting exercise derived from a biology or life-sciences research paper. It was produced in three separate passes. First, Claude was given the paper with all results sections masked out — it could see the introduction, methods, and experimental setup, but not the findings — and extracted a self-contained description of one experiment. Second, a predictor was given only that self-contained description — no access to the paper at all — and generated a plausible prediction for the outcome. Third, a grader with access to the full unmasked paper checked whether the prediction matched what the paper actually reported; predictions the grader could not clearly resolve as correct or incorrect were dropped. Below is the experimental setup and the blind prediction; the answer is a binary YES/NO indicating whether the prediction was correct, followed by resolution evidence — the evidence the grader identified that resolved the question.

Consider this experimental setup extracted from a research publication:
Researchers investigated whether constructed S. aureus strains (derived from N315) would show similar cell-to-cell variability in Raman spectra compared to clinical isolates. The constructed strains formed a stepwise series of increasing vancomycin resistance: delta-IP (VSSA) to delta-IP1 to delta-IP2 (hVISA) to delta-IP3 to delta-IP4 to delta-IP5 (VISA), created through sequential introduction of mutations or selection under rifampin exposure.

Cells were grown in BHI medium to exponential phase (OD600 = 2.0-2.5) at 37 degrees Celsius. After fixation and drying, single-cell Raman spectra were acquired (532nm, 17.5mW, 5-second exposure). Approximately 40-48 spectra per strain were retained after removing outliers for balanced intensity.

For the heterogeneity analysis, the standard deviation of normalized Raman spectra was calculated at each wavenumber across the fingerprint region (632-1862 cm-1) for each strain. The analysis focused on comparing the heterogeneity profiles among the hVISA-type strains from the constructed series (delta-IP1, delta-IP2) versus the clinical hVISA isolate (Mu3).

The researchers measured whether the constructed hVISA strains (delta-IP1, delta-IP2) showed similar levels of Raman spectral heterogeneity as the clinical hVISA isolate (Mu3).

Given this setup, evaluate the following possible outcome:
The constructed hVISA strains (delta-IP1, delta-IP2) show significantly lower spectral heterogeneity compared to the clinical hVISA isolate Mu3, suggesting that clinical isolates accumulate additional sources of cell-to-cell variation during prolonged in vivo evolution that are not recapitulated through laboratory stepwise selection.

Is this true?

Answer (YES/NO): YES